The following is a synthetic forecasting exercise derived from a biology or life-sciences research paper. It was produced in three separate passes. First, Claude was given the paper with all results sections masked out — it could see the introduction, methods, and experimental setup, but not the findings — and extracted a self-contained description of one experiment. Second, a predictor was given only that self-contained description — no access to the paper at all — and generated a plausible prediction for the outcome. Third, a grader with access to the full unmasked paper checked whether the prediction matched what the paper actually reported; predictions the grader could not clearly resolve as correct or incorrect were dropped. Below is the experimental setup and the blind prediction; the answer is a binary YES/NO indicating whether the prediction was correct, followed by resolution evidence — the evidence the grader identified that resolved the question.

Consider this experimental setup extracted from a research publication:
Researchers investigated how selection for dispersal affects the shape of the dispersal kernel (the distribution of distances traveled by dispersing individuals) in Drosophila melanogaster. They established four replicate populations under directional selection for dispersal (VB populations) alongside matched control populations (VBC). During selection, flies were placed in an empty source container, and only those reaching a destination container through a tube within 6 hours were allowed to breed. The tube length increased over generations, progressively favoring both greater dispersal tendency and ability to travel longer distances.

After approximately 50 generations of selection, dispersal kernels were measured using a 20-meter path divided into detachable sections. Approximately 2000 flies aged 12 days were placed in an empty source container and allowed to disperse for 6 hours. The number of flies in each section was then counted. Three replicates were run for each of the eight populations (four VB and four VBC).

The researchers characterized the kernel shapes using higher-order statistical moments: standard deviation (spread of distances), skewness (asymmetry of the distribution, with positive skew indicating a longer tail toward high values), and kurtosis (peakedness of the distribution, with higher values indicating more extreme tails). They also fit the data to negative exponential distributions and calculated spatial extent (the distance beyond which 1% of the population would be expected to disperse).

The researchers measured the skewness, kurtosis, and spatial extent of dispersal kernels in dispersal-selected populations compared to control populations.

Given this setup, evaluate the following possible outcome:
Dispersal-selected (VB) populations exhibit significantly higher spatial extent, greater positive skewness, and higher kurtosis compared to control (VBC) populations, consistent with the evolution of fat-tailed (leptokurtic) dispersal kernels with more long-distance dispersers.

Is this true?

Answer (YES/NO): NO